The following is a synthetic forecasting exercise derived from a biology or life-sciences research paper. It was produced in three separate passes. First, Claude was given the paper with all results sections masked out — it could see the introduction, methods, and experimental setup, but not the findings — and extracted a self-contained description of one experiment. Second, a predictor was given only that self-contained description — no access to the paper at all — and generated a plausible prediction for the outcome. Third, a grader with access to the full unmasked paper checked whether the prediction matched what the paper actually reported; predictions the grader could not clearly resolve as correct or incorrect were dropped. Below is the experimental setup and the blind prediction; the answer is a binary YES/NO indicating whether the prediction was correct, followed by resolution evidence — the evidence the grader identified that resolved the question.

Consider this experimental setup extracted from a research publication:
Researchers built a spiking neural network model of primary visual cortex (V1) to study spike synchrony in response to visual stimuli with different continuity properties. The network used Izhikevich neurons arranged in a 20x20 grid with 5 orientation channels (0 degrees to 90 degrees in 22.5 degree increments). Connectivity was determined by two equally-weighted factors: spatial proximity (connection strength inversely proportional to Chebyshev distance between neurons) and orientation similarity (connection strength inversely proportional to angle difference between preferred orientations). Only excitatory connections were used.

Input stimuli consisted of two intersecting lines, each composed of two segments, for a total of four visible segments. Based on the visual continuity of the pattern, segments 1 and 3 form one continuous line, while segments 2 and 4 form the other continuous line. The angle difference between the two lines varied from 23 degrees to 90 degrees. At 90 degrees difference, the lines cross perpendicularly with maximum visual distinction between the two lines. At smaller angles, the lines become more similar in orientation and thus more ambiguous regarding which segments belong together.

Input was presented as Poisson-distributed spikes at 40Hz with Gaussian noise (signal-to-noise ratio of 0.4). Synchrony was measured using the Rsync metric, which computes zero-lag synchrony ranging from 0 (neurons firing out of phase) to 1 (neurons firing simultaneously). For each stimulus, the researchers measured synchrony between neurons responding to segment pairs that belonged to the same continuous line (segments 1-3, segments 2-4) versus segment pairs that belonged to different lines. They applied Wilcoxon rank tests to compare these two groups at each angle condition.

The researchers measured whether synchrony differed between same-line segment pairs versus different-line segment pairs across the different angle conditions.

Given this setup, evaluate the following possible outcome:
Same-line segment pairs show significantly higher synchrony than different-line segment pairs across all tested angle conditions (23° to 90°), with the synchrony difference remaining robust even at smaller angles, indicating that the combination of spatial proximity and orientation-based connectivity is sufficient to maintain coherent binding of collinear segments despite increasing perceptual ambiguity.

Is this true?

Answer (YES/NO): NO